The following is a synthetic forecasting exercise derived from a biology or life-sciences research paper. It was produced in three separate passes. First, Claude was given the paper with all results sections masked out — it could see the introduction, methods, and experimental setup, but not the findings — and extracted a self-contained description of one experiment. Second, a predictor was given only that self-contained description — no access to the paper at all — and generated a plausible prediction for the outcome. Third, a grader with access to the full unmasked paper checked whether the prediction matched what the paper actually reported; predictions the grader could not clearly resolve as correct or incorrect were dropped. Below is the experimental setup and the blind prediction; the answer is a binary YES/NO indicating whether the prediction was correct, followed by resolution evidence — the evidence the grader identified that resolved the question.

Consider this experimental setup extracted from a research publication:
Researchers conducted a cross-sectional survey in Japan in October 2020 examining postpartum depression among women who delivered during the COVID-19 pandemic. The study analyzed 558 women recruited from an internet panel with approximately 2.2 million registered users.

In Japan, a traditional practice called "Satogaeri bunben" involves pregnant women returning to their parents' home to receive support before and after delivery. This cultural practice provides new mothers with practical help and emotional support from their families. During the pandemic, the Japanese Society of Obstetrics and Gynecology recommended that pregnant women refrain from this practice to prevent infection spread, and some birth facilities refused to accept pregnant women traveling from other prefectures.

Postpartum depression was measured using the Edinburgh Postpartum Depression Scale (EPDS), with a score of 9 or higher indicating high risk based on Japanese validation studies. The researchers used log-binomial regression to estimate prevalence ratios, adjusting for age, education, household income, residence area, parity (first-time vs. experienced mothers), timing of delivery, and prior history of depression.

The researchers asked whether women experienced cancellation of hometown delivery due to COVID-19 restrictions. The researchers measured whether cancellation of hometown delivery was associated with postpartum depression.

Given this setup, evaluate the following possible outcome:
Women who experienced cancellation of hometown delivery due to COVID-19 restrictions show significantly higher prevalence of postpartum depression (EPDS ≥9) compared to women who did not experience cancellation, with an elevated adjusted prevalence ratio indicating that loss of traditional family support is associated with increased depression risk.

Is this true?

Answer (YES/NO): YES